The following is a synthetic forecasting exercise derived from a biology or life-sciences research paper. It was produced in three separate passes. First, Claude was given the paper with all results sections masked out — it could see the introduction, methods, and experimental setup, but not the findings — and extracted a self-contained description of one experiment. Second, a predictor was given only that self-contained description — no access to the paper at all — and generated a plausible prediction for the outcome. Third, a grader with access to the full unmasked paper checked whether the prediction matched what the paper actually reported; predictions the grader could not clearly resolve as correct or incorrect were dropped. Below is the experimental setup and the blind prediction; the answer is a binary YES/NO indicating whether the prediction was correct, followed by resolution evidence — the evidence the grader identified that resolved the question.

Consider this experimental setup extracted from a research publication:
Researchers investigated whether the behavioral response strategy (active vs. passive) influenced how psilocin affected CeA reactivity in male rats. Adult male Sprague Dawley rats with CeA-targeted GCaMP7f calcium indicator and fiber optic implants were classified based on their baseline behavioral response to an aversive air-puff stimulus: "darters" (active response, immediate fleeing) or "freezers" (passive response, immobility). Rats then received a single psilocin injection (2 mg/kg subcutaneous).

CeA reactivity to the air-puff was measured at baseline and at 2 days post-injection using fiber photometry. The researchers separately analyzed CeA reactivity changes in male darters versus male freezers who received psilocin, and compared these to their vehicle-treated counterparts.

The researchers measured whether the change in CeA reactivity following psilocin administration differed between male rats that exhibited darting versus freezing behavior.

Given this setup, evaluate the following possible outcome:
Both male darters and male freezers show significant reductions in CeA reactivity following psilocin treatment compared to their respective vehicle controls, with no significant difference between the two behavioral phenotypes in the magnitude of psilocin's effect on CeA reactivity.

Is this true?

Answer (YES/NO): NO